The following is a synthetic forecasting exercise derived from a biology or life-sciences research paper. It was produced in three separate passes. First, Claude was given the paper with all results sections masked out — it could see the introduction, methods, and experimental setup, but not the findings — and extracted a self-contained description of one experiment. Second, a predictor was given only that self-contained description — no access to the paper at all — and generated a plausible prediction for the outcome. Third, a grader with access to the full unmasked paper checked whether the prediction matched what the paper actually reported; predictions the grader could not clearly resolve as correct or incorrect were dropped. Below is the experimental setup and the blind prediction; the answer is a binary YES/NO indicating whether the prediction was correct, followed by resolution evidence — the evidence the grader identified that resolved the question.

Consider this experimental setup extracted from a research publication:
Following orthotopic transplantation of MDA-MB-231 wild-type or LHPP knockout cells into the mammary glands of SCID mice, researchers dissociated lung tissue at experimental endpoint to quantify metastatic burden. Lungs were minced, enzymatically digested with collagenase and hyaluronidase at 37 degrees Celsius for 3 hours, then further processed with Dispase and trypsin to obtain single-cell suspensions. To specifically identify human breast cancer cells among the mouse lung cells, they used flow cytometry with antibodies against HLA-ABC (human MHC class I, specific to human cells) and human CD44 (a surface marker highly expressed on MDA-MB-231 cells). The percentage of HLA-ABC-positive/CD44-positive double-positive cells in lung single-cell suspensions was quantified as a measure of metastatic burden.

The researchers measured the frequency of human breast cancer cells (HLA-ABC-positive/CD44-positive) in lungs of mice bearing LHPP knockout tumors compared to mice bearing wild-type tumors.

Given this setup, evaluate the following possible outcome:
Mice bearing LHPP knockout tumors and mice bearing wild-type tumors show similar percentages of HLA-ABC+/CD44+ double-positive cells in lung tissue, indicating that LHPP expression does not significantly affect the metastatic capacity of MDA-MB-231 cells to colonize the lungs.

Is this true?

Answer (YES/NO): NO